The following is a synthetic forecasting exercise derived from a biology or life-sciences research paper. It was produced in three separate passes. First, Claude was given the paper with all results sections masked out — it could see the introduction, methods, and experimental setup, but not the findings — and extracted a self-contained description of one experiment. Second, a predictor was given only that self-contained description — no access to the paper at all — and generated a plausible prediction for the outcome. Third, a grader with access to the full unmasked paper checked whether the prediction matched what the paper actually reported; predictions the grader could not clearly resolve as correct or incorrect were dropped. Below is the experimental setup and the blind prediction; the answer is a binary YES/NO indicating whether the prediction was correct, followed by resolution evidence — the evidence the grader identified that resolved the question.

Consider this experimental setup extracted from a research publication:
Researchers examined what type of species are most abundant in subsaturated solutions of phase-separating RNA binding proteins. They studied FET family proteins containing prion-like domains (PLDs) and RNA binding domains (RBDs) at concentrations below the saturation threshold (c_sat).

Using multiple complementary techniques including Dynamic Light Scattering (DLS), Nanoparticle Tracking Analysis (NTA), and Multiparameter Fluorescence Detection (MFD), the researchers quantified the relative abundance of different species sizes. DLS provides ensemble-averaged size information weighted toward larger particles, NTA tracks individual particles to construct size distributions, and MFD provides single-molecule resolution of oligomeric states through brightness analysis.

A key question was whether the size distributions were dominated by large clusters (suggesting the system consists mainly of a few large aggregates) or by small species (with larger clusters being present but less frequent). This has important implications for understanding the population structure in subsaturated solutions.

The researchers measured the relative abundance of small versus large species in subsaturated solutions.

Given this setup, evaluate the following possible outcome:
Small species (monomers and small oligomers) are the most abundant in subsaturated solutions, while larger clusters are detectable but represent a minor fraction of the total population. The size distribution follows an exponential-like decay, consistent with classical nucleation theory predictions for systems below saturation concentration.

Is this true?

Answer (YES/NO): NO